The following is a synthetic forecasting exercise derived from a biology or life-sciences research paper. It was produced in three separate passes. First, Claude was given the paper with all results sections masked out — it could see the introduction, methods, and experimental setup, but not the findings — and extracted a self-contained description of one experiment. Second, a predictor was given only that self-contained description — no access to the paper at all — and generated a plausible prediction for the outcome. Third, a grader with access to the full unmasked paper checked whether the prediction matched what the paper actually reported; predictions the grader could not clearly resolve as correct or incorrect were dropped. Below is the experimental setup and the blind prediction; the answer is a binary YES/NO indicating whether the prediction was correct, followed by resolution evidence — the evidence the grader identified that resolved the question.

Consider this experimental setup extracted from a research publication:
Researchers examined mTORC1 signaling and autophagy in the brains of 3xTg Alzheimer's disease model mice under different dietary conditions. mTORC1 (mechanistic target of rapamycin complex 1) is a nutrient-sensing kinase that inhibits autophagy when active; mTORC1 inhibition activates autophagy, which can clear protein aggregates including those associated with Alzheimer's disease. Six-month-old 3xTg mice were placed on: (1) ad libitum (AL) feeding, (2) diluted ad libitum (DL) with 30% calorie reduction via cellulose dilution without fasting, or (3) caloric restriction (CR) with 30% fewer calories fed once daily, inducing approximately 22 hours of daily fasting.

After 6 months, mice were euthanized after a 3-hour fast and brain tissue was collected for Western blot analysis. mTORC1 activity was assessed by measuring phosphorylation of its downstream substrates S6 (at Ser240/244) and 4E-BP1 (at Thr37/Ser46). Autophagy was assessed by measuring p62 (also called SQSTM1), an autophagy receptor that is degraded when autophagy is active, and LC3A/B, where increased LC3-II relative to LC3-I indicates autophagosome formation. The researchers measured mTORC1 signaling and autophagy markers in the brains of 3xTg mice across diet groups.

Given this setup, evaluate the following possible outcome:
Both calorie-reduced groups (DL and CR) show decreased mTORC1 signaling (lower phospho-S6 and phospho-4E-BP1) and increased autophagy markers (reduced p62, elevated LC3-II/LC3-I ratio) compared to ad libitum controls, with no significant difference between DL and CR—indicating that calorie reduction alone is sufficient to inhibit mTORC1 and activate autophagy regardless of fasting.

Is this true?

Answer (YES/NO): NO